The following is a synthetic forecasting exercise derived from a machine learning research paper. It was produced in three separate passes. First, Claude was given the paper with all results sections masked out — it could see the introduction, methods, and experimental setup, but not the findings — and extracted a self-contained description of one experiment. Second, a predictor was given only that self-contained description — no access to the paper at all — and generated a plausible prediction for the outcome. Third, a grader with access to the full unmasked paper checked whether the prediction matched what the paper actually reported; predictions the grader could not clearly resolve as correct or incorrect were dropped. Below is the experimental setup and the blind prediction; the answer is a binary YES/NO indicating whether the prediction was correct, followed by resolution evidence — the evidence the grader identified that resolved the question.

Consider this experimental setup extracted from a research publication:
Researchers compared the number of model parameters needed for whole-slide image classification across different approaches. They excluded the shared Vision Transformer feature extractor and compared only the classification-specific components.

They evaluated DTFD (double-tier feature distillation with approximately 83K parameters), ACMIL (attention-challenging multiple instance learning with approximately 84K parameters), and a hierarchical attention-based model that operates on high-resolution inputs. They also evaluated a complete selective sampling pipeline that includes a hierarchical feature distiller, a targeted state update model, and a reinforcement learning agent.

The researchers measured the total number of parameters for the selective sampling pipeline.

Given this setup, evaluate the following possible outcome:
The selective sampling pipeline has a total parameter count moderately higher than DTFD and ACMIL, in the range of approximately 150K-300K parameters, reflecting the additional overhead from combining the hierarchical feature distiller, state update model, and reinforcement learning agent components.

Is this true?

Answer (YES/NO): NO